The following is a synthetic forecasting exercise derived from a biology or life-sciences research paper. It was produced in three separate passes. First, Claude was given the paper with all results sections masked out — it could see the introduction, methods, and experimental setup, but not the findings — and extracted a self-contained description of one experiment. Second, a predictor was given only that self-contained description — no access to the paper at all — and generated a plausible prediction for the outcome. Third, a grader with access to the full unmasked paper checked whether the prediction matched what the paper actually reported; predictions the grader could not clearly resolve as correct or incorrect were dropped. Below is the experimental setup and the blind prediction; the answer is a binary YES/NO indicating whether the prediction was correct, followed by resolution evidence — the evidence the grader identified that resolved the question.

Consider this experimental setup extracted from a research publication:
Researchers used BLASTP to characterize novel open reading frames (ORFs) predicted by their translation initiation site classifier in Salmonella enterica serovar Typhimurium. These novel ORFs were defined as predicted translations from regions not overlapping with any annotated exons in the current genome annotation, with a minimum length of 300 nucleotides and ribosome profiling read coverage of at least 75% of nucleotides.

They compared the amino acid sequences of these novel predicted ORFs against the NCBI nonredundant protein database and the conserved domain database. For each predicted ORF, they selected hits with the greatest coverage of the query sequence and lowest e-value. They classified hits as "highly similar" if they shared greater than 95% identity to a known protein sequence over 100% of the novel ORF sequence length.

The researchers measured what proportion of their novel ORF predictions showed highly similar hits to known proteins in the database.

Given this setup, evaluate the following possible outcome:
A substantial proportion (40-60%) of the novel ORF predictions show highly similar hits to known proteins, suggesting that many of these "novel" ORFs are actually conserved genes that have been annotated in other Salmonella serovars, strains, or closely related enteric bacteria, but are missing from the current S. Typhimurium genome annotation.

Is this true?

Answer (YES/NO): NO